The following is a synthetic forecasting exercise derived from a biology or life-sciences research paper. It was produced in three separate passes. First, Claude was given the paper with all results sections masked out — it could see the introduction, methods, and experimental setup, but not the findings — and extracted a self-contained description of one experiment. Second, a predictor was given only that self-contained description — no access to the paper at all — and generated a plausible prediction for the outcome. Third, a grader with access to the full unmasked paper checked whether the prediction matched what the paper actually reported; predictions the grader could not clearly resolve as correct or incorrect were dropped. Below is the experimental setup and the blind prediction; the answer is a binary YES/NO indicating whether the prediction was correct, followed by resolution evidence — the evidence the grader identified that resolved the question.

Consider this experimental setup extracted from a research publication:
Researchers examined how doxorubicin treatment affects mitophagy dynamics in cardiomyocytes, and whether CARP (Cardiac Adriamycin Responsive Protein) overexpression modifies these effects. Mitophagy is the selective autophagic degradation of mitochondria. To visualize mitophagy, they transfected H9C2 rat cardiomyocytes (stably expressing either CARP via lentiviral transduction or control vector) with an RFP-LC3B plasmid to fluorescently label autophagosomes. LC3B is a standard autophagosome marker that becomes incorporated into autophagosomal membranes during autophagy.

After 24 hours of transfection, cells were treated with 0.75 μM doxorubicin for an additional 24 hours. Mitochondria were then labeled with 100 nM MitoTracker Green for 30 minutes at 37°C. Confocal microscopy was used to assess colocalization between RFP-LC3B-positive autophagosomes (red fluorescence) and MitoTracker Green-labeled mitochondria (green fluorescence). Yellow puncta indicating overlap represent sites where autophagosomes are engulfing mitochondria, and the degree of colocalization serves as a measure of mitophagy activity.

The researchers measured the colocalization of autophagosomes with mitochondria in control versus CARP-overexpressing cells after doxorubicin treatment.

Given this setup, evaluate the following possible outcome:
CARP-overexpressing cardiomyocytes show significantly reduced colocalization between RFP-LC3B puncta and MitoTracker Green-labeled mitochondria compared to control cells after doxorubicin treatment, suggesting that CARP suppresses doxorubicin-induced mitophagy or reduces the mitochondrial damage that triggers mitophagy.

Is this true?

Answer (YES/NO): YES